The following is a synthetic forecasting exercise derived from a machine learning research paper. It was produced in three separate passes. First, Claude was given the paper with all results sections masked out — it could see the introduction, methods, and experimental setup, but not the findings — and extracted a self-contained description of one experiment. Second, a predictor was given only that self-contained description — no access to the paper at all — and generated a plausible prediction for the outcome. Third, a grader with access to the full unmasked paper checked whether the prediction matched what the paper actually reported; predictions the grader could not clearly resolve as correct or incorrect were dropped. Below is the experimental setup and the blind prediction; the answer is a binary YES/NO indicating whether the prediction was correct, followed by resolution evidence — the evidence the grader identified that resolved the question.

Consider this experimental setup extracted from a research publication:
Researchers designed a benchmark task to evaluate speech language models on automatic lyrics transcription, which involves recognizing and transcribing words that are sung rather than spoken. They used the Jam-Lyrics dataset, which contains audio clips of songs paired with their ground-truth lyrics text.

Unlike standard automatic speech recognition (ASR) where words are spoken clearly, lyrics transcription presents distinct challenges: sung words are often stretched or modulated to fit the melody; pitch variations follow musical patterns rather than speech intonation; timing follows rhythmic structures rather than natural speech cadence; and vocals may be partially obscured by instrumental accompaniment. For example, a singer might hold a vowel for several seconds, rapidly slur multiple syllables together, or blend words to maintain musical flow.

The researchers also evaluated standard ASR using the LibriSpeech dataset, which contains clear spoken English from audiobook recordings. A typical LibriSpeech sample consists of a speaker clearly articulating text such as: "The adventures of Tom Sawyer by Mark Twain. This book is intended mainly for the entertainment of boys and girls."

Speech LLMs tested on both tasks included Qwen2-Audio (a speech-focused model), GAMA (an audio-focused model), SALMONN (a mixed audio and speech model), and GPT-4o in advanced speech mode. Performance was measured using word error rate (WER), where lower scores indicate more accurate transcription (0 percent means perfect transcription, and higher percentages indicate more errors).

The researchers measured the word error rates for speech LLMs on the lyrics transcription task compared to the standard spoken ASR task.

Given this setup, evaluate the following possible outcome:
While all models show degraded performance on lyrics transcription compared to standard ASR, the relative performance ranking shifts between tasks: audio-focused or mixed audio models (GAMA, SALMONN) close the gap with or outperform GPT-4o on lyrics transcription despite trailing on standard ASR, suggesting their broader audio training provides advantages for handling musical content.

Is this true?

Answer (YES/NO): NO